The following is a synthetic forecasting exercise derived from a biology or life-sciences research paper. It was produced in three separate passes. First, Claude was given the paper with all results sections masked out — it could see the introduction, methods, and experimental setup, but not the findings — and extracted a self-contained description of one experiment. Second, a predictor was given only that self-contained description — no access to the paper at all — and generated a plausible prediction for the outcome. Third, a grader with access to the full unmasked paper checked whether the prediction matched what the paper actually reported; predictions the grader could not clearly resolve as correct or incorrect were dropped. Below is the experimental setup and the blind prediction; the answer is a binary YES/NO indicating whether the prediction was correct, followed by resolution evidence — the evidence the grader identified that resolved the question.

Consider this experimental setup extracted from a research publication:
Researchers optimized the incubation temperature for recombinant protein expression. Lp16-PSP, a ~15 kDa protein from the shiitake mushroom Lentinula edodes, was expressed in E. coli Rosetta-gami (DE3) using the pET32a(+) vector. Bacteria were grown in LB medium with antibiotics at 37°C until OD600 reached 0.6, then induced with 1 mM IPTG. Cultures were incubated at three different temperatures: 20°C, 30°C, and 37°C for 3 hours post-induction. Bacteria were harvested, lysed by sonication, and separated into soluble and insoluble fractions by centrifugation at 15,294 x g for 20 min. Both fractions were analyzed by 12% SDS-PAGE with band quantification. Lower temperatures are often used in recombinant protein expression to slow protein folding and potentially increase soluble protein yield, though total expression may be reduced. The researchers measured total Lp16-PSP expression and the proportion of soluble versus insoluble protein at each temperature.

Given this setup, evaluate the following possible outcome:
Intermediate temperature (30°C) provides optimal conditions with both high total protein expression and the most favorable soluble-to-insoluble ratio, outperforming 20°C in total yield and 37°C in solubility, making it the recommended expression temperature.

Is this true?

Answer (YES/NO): NO